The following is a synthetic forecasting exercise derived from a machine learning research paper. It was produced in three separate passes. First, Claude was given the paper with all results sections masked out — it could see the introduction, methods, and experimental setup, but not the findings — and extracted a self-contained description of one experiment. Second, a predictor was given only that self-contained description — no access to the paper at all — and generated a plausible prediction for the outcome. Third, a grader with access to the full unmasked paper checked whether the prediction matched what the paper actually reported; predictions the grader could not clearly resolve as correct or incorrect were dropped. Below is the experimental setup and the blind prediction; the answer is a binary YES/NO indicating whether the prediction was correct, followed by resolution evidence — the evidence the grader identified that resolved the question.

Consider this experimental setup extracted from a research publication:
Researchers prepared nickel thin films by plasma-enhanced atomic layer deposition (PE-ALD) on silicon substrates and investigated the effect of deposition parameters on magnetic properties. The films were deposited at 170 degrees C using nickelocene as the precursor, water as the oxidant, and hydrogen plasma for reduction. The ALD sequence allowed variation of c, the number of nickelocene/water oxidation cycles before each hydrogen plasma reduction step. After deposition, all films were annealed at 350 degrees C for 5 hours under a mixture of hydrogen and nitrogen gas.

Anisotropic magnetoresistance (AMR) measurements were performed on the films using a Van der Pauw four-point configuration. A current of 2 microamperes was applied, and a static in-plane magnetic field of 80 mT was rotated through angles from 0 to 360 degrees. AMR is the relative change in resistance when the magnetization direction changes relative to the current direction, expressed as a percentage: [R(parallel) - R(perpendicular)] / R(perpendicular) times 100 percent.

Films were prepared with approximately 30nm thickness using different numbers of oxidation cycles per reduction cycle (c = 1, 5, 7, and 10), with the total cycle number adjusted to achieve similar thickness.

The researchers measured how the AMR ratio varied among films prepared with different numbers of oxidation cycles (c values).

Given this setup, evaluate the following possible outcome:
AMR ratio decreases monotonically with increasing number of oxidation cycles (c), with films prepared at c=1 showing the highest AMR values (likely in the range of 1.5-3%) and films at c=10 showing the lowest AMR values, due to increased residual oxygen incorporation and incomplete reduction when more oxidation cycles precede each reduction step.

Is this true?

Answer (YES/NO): NO